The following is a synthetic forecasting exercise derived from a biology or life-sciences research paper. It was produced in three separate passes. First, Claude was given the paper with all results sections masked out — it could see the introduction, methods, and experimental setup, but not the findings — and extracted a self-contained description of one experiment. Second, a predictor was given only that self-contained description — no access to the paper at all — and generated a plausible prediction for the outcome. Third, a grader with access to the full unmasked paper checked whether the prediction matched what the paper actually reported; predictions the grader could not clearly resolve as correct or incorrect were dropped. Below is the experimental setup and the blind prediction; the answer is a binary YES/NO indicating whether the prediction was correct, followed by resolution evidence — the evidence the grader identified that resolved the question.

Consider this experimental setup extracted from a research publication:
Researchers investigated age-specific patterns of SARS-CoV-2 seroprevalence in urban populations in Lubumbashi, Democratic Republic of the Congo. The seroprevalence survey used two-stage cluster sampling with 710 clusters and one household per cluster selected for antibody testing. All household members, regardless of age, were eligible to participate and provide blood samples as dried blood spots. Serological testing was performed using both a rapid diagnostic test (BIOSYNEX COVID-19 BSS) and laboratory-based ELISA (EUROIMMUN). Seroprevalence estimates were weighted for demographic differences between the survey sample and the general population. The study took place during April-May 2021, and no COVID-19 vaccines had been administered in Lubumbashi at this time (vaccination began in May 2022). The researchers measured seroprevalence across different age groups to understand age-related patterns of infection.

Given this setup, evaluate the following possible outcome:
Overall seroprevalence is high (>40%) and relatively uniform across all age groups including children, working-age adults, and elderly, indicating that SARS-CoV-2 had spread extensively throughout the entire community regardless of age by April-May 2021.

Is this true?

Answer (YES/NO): NO